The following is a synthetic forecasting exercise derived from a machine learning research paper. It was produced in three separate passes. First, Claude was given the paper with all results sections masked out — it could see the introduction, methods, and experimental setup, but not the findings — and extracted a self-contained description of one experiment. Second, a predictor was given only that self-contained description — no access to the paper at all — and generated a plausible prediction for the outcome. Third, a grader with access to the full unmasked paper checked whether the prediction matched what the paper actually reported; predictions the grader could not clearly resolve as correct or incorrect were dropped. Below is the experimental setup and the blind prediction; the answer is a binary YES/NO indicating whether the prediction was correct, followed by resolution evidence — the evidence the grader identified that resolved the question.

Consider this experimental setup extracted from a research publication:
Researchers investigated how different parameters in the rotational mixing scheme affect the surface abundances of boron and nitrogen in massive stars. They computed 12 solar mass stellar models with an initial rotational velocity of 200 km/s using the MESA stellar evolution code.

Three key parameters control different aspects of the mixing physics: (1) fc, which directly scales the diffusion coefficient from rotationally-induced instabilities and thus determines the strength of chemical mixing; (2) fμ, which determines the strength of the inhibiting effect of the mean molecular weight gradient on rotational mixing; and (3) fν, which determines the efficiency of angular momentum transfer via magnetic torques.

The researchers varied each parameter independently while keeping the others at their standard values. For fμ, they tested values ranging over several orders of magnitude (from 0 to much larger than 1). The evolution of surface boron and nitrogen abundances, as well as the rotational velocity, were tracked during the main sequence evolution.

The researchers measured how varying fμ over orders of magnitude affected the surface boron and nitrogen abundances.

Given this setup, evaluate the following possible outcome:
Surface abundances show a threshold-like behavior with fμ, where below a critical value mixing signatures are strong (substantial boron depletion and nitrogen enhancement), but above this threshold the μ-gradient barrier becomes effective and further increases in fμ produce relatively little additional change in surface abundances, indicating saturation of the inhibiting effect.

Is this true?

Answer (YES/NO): NO